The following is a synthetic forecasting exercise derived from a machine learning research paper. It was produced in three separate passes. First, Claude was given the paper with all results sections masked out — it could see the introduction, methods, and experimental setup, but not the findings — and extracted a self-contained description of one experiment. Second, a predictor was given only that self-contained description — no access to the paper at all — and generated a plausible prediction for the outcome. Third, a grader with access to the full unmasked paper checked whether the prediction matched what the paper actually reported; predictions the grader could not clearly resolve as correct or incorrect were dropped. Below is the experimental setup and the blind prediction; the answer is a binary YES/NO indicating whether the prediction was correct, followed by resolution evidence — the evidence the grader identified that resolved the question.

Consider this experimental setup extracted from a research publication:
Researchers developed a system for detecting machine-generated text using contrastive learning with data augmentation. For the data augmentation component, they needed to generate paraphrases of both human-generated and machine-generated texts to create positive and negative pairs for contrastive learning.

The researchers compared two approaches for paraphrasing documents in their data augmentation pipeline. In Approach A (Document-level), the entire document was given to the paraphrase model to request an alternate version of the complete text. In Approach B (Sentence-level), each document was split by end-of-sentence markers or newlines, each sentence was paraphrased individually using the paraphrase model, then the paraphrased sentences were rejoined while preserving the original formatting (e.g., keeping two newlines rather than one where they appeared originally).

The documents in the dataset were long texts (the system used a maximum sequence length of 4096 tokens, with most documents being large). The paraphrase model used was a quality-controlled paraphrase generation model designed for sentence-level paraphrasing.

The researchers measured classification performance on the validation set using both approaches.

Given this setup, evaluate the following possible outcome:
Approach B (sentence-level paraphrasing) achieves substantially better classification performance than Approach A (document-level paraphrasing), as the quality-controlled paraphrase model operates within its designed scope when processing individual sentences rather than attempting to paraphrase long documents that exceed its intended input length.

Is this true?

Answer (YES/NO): YES